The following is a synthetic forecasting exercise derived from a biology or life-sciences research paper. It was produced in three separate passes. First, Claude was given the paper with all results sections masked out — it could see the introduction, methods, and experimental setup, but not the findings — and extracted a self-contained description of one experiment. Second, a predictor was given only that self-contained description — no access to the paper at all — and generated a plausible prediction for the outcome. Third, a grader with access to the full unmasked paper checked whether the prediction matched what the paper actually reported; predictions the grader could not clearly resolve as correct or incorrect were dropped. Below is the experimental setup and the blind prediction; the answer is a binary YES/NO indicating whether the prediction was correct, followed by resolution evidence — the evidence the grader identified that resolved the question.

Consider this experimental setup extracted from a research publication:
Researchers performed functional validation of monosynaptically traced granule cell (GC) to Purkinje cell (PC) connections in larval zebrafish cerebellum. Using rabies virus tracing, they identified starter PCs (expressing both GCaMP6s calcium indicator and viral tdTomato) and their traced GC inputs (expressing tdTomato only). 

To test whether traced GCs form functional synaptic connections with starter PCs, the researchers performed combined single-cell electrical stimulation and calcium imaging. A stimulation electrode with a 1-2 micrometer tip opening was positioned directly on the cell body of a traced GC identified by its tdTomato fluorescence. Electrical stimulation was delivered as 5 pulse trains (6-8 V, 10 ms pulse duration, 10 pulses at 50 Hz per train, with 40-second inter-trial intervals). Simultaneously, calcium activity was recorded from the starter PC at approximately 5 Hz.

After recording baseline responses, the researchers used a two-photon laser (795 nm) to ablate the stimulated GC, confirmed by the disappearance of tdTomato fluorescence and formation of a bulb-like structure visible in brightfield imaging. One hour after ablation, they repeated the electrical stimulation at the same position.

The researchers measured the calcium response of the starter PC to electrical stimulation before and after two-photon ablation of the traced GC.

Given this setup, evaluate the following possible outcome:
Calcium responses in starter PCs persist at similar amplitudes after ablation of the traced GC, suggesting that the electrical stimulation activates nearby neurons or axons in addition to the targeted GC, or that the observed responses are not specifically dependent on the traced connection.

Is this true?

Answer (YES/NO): NO